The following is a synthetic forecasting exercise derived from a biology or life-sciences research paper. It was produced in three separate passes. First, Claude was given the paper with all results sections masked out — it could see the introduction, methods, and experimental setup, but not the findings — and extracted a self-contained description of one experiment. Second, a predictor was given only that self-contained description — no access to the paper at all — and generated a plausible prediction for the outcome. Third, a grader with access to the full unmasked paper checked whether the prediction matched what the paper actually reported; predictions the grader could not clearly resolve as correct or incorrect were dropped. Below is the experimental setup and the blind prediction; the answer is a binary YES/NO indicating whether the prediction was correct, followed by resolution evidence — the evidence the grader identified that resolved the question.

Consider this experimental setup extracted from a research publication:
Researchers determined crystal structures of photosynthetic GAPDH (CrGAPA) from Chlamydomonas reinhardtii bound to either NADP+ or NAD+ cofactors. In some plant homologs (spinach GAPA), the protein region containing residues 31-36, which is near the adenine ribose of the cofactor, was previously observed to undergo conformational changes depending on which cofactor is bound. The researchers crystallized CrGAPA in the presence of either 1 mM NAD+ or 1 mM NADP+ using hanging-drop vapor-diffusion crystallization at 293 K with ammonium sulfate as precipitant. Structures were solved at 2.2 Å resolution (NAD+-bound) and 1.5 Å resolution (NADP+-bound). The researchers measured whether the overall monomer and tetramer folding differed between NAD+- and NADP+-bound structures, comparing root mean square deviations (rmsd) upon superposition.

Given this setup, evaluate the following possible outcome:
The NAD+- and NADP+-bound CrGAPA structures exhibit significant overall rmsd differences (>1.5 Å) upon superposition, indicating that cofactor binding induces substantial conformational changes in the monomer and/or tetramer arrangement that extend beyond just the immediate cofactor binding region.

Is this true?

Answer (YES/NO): NO